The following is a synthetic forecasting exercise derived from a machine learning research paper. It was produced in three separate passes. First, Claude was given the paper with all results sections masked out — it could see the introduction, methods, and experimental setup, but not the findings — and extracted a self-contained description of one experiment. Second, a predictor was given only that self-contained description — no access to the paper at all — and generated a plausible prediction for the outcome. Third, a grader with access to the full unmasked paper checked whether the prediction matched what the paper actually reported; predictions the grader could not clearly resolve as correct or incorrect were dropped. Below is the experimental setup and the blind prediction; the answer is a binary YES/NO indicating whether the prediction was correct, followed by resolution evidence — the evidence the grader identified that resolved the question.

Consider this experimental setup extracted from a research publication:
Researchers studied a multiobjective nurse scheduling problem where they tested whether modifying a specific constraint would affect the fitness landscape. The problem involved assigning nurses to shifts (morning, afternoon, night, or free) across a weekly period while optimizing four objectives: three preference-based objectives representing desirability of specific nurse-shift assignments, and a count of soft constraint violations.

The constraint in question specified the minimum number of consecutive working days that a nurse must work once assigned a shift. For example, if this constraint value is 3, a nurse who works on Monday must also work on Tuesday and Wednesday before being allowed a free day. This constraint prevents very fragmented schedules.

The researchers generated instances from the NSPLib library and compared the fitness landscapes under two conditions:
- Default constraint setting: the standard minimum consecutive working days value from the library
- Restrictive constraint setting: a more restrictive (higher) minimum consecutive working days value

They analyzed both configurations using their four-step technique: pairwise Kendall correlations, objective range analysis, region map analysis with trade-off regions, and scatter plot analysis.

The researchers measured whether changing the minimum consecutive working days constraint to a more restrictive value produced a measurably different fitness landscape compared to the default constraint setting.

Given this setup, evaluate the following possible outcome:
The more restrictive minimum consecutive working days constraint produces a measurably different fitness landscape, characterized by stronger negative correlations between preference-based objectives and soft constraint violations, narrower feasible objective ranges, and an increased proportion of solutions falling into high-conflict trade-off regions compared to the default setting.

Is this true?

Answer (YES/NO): NO